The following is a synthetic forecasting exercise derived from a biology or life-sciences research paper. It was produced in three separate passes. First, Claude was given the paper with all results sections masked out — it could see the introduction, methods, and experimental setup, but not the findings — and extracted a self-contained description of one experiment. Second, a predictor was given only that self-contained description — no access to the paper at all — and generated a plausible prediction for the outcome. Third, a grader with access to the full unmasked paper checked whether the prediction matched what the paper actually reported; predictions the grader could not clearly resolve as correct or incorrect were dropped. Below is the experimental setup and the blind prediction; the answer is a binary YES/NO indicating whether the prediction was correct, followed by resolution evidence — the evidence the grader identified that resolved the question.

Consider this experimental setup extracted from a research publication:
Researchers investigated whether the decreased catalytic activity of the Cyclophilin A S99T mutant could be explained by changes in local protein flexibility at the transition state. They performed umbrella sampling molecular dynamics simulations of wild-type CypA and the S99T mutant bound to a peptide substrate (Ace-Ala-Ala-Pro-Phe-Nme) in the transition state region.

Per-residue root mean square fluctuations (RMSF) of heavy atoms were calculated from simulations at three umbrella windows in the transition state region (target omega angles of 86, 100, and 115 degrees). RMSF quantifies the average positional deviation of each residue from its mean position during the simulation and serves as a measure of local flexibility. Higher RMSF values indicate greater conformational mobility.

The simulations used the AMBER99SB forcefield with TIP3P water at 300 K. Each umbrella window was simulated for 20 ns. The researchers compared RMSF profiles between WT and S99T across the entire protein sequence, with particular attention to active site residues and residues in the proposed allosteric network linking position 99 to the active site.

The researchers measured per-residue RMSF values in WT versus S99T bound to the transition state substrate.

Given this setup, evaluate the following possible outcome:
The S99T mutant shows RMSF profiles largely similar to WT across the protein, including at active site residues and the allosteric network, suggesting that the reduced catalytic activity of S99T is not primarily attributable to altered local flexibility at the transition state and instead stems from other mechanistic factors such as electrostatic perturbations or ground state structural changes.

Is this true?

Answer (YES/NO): NO